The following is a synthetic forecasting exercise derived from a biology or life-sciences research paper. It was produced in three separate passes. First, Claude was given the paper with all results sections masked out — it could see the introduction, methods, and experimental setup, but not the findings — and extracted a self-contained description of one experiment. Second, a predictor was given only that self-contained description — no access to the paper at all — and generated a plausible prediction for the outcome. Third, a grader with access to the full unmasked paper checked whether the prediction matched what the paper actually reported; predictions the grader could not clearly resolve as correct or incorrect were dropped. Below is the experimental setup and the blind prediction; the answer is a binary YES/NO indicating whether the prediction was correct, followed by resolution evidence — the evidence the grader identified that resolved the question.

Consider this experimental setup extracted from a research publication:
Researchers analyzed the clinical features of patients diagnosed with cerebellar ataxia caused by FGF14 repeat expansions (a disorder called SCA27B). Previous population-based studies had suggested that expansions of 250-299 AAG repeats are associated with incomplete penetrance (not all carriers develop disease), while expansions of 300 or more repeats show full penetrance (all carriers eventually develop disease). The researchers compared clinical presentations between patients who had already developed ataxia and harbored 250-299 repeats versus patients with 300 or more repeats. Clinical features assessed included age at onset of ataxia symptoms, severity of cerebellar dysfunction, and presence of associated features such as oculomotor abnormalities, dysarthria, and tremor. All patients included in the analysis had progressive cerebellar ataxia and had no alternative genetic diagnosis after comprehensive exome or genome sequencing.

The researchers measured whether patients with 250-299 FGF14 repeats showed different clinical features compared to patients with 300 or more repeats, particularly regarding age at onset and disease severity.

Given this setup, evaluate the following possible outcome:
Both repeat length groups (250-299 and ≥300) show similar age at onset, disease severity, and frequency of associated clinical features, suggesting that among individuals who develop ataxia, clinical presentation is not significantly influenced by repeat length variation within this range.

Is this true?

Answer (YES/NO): YES